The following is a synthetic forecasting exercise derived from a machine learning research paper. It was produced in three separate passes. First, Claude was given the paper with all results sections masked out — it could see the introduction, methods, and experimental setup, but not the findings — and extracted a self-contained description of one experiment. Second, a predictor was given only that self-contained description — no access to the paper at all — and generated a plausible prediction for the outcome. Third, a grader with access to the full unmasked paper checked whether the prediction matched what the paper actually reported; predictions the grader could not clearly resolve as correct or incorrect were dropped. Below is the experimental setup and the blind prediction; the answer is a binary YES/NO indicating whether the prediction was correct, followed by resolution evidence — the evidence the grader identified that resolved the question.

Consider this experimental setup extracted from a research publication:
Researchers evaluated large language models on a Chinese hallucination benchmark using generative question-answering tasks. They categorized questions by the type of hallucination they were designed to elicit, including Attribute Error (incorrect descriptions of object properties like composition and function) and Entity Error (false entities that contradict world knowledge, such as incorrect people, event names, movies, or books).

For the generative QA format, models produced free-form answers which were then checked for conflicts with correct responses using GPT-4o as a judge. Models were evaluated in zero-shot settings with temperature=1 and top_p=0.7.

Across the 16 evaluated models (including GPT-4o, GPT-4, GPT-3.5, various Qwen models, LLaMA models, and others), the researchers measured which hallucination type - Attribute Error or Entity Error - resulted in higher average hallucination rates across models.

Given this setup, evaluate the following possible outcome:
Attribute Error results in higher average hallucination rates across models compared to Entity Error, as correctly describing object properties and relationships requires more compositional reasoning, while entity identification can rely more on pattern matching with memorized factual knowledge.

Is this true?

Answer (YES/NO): NO